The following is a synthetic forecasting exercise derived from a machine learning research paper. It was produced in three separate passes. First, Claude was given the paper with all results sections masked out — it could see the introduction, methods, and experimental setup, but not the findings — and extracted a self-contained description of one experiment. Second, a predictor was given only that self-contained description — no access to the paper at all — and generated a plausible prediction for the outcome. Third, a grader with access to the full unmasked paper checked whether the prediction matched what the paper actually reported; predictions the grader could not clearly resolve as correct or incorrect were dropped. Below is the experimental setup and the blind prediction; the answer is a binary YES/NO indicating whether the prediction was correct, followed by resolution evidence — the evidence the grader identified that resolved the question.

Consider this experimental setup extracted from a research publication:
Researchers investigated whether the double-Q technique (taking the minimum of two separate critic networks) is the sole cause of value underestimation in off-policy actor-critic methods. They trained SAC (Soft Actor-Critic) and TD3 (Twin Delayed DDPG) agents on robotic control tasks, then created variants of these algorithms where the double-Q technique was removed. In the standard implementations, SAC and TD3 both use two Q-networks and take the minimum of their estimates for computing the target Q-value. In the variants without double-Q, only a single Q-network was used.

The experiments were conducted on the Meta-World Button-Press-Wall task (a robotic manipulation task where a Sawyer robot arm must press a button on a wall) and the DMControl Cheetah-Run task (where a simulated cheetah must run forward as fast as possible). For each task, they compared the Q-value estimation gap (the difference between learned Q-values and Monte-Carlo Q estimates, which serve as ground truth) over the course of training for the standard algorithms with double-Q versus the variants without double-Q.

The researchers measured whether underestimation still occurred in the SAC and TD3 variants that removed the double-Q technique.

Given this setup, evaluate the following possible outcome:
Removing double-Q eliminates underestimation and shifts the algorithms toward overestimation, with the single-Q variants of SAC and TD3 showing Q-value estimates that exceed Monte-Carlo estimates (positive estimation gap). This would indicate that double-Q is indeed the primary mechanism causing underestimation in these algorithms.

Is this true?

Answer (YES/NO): NO